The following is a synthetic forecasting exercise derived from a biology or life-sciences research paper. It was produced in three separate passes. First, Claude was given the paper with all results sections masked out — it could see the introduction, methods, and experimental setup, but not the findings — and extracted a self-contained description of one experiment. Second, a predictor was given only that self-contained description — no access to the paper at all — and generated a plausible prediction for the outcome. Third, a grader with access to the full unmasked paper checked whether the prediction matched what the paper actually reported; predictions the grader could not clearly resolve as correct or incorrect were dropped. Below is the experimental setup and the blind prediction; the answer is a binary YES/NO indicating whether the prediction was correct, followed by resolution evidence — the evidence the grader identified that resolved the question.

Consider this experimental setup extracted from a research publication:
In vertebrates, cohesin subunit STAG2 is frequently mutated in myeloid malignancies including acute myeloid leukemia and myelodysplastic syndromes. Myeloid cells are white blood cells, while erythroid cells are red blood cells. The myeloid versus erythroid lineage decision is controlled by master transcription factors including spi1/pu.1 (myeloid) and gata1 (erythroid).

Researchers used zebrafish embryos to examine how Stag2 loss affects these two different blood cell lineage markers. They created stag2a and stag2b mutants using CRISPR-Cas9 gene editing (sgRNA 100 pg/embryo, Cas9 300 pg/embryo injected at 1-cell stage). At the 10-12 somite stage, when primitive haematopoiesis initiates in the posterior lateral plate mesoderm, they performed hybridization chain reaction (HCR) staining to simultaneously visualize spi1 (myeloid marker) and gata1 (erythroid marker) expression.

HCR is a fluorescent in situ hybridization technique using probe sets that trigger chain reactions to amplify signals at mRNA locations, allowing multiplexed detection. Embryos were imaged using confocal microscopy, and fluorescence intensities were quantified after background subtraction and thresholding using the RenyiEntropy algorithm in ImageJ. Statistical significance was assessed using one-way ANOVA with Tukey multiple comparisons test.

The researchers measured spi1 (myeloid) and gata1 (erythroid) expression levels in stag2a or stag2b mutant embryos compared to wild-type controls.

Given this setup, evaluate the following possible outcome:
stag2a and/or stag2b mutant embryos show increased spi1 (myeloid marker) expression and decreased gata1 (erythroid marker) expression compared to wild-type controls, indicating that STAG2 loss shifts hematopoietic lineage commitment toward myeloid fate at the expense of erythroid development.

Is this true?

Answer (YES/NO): NO